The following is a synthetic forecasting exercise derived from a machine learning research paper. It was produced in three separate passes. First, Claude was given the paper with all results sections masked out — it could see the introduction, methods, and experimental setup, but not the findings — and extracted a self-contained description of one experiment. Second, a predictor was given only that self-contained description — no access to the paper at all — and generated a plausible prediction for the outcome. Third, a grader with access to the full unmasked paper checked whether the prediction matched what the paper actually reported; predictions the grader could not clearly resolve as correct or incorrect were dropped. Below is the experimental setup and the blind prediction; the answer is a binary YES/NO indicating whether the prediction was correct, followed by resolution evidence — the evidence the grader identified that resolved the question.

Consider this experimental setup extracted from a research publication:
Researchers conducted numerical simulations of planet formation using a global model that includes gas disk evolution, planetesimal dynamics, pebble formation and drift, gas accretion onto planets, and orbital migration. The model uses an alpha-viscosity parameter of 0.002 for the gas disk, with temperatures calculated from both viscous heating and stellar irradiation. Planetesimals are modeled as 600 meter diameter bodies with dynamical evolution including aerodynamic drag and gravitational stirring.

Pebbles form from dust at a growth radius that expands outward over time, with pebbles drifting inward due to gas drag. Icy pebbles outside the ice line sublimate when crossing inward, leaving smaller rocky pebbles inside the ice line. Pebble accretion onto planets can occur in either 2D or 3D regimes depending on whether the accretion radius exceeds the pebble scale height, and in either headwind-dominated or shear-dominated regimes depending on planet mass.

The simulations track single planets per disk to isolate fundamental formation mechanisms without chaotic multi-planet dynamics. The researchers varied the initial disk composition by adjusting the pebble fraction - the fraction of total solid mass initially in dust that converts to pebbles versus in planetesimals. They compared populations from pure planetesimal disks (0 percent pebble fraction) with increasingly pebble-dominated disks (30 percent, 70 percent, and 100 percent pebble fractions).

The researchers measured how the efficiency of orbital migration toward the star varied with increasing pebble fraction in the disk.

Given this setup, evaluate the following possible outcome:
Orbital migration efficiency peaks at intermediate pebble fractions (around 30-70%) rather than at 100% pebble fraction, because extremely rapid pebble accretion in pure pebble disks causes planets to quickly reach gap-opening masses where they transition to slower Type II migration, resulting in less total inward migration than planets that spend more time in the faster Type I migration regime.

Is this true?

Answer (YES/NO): NO